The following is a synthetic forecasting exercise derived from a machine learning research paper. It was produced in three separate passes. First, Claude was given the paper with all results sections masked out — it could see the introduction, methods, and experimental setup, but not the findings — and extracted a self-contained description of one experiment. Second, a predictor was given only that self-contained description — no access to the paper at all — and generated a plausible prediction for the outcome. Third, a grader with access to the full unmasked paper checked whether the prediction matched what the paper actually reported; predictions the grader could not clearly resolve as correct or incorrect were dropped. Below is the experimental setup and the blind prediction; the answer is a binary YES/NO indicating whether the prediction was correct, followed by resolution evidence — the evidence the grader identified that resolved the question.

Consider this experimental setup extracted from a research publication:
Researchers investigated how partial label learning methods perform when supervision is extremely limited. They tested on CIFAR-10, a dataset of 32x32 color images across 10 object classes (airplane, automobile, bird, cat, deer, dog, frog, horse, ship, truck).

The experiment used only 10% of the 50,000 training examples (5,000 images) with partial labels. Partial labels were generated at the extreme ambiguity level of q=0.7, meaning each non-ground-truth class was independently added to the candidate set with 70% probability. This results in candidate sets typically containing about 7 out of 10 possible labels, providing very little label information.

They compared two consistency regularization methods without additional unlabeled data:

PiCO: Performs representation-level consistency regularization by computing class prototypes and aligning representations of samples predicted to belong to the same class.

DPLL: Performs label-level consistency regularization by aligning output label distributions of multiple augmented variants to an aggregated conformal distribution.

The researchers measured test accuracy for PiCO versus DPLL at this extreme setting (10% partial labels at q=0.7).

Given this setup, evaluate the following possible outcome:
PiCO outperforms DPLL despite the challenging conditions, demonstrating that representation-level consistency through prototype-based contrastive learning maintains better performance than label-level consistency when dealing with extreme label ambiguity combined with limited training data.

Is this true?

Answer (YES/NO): YES